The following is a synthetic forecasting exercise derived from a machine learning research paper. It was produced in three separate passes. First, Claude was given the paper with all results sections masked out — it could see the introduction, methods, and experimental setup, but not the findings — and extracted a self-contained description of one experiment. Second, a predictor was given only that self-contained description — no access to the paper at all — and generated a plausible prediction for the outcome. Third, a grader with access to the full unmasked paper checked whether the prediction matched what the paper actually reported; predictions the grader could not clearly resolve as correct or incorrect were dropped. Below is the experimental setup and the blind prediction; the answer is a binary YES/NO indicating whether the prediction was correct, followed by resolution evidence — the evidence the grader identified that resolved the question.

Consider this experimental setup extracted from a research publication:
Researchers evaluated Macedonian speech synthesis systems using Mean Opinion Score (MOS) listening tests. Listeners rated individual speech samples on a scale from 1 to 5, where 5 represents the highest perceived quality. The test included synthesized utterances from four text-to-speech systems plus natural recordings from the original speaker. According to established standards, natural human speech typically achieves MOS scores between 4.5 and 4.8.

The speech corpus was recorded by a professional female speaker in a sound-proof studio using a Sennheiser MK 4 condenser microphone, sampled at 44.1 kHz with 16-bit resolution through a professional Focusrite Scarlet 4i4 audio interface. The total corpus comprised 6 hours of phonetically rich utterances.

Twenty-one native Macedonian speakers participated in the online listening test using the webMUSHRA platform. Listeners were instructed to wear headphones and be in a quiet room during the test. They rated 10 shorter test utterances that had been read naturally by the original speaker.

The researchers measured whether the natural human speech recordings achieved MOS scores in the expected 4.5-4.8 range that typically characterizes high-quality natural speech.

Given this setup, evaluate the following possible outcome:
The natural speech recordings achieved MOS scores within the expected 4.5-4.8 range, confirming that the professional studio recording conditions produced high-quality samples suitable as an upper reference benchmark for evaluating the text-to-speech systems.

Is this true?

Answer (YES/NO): YES